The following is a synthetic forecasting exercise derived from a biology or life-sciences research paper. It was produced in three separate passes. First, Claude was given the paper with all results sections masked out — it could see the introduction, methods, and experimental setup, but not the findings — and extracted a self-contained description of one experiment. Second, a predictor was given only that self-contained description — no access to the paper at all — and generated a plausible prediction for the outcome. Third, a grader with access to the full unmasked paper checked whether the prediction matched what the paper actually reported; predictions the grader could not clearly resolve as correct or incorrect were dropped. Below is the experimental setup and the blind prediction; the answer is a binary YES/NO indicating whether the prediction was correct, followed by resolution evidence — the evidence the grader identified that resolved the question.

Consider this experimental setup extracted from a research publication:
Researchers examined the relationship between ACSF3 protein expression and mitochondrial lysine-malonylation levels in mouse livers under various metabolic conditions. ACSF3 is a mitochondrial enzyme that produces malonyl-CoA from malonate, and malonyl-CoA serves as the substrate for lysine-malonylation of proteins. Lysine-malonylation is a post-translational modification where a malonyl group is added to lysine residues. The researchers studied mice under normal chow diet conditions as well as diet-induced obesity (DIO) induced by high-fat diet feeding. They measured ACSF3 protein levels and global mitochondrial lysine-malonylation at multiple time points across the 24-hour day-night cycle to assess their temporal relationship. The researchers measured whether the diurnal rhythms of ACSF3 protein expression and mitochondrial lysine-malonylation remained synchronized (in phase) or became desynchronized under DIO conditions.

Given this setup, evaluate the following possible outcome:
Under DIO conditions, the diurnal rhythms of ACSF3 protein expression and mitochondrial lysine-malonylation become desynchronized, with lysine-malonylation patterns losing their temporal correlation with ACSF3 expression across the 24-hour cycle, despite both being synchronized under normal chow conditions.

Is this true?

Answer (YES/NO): NO